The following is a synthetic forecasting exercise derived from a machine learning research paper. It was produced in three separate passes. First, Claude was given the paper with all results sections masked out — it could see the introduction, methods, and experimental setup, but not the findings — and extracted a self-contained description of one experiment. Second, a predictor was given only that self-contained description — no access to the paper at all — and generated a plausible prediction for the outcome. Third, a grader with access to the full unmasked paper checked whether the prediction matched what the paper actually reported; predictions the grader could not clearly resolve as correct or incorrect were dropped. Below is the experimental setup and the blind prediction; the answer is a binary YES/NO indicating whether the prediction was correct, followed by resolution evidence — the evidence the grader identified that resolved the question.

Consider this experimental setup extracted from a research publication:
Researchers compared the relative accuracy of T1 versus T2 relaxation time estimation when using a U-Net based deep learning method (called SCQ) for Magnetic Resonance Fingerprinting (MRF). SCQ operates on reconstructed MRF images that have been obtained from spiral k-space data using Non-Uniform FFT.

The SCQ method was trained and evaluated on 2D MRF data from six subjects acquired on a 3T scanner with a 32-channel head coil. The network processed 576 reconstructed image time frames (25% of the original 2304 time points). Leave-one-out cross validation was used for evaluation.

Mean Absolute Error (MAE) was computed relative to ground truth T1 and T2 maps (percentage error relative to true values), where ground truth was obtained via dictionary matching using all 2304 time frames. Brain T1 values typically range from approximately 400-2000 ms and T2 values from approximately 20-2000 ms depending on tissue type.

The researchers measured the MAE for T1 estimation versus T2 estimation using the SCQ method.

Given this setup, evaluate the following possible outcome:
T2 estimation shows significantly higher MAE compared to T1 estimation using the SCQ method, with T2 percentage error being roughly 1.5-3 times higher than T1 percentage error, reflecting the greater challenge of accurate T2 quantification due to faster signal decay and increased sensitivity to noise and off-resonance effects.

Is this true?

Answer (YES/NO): YES